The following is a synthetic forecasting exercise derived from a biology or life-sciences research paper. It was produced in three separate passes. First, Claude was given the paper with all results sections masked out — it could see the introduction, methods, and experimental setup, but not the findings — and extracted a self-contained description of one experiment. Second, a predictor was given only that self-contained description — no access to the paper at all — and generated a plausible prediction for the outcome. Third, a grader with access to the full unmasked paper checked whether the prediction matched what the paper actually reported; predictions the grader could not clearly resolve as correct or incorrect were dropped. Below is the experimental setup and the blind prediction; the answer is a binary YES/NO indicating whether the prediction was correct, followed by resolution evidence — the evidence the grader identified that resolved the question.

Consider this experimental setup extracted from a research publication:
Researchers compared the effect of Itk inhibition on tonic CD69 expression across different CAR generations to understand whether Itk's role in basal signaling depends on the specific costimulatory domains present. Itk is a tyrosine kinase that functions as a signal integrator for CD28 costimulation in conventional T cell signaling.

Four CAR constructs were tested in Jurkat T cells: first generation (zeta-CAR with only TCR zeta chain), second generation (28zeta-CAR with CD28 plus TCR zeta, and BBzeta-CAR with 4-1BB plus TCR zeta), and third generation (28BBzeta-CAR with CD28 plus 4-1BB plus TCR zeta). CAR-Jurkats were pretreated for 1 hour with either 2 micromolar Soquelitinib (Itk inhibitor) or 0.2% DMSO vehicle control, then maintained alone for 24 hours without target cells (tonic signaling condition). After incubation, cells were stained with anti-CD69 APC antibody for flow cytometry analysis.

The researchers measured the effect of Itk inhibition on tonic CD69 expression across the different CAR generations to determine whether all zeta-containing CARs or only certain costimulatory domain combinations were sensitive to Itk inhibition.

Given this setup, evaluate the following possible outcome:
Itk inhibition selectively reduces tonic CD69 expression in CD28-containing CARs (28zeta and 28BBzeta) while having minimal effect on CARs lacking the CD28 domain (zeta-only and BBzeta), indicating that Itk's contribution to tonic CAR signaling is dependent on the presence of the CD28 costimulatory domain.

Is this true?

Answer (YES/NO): NO